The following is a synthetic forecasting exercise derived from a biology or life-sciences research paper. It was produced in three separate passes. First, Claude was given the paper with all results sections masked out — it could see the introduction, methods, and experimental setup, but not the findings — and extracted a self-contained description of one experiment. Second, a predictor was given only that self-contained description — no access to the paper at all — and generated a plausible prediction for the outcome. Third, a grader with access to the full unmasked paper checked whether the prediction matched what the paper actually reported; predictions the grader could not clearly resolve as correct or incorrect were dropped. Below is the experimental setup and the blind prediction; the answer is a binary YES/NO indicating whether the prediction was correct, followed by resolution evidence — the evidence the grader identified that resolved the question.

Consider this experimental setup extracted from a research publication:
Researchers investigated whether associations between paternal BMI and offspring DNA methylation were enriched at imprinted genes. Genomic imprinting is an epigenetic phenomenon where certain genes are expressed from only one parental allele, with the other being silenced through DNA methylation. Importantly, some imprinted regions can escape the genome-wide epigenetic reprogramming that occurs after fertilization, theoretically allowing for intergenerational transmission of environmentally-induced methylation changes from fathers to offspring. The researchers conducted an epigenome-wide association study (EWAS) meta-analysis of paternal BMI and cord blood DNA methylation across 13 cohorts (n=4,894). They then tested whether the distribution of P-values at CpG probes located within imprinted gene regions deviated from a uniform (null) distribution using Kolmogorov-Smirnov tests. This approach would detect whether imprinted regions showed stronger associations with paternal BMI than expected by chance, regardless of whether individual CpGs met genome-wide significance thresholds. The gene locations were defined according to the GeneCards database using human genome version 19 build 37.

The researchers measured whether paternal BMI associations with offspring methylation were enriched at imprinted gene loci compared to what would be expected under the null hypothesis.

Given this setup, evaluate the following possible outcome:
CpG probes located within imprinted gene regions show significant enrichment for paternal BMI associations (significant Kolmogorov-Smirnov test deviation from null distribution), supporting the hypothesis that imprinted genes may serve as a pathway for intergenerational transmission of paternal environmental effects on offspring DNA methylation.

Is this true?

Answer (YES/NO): NO